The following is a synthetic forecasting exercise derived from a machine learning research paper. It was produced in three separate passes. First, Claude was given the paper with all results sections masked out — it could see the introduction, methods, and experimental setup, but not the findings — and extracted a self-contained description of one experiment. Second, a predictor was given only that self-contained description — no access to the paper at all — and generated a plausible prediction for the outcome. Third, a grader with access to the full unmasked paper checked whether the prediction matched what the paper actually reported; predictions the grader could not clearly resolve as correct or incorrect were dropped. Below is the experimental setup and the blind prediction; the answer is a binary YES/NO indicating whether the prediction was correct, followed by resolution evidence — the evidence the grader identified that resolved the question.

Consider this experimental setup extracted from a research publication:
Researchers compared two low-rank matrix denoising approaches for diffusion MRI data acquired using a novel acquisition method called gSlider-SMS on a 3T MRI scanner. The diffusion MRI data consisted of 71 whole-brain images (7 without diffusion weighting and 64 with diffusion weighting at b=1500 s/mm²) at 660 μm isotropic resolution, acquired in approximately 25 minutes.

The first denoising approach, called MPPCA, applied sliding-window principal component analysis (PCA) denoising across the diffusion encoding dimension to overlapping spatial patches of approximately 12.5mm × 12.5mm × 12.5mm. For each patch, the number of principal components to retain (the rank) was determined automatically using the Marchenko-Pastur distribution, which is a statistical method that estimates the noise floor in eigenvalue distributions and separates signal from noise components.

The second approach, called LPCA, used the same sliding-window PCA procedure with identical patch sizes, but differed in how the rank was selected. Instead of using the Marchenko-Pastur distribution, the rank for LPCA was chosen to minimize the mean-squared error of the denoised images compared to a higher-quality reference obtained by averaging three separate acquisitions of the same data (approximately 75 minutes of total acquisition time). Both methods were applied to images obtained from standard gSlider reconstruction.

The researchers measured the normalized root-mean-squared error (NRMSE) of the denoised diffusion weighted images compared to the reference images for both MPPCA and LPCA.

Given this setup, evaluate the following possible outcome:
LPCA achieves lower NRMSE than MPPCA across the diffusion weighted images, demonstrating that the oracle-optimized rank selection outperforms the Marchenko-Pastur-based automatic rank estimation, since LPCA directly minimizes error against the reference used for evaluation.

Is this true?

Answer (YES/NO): YES